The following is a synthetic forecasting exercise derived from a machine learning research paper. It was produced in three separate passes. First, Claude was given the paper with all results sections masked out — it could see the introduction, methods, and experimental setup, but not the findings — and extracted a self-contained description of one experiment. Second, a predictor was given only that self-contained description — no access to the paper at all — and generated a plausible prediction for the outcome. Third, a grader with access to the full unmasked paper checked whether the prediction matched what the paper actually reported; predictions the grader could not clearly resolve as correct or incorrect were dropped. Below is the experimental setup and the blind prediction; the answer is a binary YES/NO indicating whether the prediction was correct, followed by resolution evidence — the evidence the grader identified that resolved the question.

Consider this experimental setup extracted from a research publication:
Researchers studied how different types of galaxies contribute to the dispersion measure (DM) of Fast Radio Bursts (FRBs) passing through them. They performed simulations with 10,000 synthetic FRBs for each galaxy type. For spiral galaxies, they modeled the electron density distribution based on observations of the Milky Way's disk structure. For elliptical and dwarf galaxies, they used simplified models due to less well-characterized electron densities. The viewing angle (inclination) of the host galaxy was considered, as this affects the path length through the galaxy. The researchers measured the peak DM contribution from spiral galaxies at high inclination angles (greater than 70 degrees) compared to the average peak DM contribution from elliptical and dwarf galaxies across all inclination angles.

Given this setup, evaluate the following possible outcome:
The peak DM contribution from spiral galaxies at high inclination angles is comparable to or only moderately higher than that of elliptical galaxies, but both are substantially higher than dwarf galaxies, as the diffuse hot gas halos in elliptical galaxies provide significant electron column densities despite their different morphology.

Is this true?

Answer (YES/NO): NO